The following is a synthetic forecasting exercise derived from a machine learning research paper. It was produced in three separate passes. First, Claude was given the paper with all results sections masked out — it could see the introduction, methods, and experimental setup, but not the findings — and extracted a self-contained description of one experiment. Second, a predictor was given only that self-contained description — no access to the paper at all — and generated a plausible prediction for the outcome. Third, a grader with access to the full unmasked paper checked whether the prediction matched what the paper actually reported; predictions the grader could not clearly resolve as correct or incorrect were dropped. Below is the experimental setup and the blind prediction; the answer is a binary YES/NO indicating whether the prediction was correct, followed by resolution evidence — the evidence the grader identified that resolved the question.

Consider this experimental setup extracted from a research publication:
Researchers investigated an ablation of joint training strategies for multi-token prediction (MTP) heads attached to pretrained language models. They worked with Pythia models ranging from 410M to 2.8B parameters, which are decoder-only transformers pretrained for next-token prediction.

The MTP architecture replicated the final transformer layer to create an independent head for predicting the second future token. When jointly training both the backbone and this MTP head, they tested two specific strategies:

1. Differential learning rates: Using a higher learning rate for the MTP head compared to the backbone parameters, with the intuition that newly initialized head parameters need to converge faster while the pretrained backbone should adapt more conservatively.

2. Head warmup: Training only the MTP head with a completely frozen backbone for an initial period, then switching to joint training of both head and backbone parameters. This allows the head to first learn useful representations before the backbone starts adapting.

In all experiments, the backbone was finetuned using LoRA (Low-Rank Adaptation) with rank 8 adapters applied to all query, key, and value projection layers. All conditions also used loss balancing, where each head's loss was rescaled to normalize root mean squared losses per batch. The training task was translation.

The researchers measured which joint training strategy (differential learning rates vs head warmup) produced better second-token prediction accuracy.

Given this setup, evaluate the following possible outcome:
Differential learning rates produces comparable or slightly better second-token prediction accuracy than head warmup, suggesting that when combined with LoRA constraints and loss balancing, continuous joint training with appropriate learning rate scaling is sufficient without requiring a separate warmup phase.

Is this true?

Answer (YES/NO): NO